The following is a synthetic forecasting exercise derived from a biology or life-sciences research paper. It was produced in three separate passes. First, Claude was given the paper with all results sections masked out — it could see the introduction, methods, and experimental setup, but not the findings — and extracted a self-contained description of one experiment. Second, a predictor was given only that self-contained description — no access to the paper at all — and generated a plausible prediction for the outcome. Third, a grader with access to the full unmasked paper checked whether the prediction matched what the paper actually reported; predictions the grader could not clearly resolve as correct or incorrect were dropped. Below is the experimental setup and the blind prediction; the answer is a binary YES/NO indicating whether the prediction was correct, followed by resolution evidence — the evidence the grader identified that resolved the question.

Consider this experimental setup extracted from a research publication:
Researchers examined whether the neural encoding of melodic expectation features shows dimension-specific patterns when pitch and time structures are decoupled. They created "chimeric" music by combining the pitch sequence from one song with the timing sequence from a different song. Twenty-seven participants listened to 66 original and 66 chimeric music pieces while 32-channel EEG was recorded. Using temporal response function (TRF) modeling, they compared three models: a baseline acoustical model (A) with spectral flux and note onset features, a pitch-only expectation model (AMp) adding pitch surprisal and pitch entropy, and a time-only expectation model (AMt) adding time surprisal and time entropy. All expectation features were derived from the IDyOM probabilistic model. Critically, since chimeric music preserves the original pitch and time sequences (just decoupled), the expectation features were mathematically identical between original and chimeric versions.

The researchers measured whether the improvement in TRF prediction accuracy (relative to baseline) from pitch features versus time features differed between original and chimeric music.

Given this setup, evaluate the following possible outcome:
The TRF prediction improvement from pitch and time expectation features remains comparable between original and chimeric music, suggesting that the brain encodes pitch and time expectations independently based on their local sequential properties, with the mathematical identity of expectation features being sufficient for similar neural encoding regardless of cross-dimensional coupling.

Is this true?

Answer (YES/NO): NO